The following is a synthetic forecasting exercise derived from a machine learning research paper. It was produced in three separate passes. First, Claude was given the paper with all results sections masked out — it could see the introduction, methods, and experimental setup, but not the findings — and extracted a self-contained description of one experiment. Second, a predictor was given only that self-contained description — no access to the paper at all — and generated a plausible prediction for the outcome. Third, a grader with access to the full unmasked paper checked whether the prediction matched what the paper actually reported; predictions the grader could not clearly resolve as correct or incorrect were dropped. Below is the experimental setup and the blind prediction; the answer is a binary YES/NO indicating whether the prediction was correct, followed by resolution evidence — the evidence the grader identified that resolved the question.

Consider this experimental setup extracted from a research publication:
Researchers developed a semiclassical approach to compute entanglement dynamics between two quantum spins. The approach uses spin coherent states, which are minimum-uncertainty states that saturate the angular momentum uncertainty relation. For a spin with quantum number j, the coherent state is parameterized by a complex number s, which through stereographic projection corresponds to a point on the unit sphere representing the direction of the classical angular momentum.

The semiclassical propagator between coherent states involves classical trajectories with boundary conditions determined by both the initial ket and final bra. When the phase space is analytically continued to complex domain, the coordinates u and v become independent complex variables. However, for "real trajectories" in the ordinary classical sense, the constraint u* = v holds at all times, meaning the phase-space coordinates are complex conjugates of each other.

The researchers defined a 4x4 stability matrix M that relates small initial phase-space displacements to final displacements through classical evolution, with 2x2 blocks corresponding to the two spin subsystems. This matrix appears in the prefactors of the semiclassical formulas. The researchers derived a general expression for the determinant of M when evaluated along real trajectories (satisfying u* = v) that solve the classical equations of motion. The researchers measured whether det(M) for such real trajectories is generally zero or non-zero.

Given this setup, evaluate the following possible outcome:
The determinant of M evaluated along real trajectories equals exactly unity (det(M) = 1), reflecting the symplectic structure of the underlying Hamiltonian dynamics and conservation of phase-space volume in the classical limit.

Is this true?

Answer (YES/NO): NO